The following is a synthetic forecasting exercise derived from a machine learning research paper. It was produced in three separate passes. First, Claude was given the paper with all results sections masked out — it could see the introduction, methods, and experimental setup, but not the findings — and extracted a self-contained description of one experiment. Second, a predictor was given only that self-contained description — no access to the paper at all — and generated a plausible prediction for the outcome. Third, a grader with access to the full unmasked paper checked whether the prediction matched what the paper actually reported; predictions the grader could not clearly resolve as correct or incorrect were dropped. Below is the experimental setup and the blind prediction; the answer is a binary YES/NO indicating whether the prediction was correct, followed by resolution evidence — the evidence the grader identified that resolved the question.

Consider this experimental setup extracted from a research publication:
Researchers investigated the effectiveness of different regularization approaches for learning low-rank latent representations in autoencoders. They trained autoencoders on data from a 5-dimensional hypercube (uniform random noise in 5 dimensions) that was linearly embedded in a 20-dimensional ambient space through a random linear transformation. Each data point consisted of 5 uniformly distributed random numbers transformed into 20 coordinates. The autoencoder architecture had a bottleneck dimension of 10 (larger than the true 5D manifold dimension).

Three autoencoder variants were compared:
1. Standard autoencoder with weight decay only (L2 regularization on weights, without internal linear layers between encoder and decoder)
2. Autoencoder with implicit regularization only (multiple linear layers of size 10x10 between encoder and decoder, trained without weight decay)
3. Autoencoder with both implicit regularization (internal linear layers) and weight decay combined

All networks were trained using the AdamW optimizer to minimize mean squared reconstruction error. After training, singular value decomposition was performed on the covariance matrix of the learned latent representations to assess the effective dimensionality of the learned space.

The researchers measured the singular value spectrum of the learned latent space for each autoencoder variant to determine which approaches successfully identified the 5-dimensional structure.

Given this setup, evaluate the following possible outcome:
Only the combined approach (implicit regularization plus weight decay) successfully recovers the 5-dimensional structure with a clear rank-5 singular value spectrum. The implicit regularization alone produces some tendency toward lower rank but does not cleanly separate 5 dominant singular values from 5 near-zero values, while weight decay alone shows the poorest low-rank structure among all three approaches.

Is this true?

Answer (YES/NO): NO